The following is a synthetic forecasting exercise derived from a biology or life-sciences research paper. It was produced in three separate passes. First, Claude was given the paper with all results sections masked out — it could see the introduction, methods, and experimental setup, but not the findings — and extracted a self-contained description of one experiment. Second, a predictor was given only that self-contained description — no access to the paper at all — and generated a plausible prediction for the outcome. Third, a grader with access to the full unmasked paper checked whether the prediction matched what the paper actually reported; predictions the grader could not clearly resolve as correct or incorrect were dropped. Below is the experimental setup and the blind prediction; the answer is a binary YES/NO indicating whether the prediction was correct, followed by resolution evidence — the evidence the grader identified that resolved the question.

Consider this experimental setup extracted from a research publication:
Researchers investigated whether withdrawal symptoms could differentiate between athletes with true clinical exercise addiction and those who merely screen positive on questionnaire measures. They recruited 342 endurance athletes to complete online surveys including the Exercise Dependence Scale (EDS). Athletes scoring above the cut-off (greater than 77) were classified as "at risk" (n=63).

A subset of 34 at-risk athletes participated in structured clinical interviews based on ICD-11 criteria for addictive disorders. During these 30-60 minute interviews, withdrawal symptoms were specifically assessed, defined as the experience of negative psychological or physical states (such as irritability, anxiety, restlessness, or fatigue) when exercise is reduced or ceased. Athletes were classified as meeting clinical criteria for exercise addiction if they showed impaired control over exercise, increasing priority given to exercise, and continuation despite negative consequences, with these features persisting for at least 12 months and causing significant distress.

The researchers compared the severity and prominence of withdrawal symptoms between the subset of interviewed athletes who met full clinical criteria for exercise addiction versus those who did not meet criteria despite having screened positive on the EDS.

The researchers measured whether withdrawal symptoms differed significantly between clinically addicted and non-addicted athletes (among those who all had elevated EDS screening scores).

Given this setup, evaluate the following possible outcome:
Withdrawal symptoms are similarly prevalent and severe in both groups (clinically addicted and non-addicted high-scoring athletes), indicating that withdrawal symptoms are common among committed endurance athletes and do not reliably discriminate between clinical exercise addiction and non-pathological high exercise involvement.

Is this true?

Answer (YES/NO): NO